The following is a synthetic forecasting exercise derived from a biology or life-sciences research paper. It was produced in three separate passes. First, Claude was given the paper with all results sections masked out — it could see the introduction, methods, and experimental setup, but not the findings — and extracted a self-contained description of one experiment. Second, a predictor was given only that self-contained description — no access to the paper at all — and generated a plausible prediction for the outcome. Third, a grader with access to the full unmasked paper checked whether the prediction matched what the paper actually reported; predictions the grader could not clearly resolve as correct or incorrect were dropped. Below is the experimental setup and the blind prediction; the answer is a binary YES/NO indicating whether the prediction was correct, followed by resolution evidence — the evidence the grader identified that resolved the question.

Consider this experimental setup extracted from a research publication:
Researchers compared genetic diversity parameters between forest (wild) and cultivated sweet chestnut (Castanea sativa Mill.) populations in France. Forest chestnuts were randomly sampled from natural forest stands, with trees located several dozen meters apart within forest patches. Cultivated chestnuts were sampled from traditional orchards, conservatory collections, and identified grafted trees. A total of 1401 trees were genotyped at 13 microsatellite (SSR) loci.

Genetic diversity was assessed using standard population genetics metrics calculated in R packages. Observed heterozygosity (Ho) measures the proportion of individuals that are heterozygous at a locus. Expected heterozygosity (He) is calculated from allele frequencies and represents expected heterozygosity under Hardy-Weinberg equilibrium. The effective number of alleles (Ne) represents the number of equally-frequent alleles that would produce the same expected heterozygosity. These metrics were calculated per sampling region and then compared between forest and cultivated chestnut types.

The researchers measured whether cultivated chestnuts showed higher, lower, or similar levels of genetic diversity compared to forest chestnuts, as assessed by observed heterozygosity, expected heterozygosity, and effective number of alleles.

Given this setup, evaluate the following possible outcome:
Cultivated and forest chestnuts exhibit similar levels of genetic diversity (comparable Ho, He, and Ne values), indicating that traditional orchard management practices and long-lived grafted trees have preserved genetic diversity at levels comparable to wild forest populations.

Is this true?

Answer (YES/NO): YES